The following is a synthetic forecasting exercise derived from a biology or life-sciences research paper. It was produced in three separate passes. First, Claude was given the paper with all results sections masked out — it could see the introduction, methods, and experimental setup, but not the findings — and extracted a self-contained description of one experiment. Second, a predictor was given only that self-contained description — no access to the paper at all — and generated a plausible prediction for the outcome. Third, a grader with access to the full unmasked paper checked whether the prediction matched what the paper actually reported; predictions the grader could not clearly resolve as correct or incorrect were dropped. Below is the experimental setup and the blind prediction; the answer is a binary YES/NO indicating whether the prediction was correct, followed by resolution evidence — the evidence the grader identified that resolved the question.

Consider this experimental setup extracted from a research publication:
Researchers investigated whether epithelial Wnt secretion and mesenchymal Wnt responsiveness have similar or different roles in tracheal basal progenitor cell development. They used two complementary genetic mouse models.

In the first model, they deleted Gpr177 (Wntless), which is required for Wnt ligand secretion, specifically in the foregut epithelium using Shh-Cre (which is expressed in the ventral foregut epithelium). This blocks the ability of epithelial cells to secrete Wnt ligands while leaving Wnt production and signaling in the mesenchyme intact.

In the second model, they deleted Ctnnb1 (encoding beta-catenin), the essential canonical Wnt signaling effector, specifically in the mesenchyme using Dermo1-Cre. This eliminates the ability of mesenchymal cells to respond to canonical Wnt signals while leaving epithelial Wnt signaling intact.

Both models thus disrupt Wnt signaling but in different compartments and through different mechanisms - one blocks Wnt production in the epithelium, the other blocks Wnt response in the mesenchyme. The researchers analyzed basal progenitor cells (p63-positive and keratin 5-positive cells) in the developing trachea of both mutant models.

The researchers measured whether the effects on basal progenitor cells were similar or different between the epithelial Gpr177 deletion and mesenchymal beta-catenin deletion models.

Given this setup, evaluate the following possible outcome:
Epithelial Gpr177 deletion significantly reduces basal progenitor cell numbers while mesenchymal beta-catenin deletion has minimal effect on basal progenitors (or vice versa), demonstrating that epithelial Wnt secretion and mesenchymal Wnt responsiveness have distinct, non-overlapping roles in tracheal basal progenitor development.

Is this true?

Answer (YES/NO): NO